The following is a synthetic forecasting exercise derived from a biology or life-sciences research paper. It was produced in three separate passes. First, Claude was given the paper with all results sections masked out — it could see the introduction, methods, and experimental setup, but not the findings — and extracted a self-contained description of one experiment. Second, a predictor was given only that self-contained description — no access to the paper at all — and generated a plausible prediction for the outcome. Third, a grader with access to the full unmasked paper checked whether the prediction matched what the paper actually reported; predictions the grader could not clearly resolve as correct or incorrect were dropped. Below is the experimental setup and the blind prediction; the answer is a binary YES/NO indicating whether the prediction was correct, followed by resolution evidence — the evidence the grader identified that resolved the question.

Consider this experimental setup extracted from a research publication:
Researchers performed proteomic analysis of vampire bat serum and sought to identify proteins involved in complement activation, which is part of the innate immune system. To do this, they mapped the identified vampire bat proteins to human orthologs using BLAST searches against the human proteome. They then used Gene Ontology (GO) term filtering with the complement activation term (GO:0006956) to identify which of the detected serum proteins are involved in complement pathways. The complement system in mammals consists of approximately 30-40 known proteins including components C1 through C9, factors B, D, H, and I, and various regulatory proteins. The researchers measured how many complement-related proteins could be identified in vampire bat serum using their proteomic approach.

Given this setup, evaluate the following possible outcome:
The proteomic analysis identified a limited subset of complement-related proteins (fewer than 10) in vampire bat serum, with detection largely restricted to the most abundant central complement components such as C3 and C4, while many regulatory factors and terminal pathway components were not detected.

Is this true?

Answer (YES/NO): NO